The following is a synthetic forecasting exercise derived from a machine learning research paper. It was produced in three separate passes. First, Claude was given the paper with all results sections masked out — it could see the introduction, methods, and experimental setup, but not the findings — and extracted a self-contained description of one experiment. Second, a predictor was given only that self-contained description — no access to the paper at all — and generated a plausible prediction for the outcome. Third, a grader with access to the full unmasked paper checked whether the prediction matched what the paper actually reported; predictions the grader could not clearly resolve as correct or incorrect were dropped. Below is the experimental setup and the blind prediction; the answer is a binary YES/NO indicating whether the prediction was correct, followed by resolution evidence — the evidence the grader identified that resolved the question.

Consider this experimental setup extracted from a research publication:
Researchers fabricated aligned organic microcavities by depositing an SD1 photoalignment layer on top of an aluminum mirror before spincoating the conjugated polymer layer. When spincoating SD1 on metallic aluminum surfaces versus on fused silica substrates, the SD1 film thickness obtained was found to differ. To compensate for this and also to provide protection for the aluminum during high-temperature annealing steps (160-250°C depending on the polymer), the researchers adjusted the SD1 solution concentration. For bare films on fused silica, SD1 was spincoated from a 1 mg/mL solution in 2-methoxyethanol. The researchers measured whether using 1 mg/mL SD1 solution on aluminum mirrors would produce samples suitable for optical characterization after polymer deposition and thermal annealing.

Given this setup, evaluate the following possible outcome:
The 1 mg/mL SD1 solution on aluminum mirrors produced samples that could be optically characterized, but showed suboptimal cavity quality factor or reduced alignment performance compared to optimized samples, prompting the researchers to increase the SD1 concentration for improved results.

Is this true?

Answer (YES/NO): NO